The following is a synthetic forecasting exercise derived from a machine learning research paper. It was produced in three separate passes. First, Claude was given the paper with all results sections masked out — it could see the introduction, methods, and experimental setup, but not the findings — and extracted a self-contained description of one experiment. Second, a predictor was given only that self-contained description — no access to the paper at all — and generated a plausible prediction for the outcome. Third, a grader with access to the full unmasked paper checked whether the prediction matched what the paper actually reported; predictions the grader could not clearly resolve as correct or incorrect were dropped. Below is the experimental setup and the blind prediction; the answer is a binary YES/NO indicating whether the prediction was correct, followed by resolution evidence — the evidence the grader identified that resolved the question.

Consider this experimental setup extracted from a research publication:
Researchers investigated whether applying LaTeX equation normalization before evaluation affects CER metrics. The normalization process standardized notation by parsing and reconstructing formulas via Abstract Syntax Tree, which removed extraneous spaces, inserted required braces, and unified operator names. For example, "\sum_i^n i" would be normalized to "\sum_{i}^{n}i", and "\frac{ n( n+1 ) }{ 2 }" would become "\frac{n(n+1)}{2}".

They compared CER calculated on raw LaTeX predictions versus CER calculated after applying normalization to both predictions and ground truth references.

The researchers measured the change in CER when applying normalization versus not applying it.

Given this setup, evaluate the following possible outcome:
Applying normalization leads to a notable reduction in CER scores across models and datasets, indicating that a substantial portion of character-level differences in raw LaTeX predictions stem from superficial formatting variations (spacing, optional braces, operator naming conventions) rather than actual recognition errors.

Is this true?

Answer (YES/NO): NO